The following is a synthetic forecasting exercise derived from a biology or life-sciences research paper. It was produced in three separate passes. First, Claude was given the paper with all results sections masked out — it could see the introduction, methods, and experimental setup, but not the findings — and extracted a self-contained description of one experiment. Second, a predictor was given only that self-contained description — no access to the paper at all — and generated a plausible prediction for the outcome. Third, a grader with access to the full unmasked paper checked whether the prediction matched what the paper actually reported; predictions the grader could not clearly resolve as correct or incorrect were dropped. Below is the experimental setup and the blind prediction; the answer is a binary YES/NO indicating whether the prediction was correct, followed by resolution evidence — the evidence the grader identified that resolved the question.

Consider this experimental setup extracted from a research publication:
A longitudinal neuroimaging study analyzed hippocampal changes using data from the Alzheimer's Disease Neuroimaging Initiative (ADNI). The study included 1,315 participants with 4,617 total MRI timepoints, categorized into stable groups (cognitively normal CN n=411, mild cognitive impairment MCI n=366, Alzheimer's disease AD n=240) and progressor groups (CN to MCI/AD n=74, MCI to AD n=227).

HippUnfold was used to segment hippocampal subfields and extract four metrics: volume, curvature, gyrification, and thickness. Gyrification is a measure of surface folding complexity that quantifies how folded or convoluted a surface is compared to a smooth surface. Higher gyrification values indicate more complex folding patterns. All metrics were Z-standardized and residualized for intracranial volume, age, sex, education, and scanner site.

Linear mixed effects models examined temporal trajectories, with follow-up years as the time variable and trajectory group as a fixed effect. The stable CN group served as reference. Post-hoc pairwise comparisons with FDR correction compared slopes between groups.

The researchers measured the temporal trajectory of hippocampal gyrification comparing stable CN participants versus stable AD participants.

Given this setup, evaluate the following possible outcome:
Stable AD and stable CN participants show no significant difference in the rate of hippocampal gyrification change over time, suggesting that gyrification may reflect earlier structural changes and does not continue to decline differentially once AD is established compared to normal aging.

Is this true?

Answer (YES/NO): NO